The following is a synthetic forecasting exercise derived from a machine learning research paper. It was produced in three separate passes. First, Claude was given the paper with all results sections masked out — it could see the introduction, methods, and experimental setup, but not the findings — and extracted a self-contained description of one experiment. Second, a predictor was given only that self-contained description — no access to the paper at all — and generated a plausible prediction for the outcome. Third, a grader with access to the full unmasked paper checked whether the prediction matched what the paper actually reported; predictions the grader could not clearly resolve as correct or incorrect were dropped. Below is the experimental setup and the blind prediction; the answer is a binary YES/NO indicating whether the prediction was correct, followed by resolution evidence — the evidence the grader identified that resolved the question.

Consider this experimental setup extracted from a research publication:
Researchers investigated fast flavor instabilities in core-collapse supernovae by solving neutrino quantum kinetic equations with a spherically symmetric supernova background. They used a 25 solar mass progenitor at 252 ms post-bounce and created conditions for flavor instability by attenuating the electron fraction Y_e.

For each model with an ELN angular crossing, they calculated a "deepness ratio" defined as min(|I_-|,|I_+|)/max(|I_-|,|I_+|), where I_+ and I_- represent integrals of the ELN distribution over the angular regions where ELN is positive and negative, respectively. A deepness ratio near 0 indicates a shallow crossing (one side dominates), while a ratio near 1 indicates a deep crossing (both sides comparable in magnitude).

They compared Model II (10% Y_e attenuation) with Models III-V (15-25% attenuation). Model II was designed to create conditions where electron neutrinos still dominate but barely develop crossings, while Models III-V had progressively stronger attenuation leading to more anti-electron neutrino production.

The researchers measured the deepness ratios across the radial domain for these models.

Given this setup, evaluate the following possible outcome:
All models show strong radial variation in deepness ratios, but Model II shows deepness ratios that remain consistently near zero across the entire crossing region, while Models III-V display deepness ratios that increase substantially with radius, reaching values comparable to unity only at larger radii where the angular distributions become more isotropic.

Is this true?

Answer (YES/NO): NO